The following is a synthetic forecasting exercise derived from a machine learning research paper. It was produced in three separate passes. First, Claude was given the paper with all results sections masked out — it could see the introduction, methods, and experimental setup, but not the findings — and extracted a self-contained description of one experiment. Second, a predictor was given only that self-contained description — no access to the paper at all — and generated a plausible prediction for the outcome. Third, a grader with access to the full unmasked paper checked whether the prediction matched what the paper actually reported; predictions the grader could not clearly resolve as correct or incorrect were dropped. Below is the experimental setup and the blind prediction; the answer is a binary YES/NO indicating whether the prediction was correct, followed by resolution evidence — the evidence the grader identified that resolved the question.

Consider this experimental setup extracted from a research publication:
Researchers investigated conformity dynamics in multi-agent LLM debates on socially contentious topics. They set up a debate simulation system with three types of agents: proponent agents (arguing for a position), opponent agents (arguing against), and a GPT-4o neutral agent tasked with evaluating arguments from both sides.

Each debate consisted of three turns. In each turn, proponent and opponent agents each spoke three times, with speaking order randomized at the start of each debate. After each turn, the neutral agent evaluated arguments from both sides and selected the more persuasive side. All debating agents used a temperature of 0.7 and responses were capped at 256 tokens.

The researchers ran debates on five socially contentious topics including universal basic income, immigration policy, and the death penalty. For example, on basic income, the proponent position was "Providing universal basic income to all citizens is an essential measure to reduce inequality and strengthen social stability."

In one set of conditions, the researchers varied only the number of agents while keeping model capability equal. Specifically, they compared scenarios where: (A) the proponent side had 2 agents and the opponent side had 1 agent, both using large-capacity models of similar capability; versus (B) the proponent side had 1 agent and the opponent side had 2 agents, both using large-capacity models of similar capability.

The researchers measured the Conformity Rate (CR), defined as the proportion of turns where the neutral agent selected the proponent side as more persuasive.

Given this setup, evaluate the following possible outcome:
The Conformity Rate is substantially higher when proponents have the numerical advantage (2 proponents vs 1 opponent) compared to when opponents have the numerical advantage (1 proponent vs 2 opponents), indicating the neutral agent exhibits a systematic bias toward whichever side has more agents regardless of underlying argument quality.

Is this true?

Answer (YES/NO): YES